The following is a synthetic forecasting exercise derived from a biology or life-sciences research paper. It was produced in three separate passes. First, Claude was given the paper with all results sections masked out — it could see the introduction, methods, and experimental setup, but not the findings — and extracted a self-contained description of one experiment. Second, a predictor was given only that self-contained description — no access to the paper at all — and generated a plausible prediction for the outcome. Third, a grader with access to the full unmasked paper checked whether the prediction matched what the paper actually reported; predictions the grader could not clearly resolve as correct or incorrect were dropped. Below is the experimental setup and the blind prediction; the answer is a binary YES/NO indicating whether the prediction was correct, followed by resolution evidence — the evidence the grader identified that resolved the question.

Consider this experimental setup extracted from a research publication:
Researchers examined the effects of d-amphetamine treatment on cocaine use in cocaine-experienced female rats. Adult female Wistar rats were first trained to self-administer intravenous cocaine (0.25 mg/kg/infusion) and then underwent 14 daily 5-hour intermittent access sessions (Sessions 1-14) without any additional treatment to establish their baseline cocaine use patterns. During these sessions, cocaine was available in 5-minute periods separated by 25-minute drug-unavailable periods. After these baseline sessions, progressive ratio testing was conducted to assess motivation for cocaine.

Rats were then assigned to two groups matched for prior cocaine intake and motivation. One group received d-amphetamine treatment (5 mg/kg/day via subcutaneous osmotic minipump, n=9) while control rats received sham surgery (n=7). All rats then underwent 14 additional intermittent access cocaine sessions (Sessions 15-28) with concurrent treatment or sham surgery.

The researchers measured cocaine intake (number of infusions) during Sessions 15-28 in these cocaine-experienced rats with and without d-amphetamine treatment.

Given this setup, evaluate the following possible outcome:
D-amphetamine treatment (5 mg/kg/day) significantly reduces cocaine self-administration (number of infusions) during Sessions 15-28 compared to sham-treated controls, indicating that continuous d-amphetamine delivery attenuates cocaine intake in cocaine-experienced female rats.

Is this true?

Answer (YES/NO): NO